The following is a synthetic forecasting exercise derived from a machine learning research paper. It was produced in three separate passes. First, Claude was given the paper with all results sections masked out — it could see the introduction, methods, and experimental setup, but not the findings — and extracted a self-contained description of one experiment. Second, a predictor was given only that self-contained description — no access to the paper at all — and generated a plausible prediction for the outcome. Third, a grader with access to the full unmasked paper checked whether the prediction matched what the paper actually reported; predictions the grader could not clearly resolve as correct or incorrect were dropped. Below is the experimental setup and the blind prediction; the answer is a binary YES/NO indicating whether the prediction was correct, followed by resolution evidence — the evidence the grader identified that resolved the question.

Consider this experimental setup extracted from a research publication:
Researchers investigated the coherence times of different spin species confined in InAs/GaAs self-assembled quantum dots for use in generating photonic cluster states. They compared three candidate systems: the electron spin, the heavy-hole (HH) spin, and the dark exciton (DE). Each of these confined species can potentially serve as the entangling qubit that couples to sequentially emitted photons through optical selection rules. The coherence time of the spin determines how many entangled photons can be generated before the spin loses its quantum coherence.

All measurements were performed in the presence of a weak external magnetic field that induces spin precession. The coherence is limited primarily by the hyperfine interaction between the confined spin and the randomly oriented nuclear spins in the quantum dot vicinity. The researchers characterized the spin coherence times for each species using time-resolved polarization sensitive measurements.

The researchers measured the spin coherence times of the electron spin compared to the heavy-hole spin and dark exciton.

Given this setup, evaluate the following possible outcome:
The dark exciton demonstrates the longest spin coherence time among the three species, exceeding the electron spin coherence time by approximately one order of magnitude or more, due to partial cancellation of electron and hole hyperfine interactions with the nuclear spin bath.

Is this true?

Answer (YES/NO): NO